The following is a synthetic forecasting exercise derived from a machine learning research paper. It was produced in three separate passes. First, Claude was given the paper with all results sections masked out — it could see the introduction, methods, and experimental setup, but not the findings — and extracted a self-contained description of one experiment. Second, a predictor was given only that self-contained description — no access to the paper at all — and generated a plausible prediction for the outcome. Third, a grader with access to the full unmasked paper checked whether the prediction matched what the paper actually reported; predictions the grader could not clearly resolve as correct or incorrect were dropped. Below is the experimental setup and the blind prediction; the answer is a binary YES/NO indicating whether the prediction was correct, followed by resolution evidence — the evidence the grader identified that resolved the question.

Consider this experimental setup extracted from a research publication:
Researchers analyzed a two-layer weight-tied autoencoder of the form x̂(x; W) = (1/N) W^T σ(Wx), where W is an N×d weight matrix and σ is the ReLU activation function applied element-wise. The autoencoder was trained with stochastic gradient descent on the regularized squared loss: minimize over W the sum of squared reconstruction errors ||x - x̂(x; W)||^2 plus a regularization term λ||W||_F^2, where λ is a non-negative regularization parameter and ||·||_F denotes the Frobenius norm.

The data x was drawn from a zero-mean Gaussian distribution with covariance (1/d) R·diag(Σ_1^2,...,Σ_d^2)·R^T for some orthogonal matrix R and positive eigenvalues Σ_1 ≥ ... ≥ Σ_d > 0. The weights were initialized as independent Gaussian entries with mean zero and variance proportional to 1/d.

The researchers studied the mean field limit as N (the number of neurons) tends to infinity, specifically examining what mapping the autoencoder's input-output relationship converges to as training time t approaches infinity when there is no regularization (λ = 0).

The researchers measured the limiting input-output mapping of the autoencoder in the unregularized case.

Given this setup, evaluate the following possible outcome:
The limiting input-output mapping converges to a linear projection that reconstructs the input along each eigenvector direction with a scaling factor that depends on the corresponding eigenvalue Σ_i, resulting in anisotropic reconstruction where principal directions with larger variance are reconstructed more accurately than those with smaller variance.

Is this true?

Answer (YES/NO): NO